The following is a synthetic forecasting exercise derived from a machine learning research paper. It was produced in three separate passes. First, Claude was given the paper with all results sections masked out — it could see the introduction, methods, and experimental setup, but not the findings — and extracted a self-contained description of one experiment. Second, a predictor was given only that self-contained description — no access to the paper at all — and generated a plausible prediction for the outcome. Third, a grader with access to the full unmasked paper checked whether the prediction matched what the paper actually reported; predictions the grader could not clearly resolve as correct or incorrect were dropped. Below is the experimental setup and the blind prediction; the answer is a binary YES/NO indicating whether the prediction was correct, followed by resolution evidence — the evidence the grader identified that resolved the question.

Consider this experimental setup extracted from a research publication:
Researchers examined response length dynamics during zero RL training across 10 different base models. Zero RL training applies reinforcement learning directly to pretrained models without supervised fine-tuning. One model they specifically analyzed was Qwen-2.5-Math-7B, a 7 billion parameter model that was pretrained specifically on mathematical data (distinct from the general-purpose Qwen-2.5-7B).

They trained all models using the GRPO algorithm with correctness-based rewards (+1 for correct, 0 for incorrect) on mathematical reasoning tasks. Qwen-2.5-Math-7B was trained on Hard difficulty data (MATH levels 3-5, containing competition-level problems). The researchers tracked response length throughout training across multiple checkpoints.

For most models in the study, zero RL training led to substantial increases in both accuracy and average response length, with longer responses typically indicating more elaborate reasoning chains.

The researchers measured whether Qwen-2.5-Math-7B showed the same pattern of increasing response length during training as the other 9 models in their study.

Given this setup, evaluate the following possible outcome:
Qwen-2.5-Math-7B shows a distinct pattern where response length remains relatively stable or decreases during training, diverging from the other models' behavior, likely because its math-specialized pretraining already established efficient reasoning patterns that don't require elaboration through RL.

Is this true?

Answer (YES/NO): NO